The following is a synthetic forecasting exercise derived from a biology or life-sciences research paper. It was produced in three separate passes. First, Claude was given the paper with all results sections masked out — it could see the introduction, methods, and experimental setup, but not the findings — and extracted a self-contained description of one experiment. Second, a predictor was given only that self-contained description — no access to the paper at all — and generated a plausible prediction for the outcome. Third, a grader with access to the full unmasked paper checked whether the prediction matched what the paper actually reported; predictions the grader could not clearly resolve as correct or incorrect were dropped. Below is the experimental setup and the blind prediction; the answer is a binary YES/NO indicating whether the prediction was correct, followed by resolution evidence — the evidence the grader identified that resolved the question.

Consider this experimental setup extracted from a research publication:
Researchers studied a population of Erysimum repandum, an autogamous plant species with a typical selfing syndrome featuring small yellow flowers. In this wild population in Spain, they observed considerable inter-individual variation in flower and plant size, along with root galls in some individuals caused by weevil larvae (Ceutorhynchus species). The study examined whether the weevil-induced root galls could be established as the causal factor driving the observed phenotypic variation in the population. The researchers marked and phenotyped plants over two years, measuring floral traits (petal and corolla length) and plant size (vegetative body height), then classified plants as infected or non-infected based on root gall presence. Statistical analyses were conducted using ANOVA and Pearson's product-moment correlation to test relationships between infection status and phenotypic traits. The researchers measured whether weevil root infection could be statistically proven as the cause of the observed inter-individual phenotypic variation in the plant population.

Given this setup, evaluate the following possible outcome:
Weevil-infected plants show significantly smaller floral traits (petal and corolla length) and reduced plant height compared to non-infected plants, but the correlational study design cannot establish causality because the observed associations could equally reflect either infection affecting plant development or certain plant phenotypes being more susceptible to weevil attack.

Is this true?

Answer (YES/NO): NO